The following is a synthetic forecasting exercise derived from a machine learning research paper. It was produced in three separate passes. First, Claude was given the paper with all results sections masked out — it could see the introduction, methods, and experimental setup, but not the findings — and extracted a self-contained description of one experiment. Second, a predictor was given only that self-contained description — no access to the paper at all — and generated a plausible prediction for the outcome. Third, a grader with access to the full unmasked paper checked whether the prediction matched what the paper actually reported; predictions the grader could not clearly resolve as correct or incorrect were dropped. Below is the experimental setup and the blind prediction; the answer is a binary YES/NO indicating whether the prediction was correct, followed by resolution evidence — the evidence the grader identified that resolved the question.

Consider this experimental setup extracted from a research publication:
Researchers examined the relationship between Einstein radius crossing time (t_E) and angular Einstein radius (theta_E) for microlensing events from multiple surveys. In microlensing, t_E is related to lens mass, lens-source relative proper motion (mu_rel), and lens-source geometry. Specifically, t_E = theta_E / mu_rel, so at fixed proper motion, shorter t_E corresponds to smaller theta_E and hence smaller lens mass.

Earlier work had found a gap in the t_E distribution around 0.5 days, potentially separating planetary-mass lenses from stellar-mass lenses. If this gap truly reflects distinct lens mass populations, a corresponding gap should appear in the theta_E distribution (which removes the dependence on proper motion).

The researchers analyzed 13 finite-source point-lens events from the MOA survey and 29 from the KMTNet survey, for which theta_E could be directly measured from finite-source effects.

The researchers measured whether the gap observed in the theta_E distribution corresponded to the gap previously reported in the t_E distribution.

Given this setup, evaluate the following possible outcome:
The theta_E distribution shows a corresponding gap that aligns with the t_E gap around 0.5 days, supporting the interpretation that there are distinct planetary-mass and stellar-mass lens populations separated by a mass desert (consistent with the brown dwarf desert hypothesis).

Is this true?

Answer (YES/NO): YES